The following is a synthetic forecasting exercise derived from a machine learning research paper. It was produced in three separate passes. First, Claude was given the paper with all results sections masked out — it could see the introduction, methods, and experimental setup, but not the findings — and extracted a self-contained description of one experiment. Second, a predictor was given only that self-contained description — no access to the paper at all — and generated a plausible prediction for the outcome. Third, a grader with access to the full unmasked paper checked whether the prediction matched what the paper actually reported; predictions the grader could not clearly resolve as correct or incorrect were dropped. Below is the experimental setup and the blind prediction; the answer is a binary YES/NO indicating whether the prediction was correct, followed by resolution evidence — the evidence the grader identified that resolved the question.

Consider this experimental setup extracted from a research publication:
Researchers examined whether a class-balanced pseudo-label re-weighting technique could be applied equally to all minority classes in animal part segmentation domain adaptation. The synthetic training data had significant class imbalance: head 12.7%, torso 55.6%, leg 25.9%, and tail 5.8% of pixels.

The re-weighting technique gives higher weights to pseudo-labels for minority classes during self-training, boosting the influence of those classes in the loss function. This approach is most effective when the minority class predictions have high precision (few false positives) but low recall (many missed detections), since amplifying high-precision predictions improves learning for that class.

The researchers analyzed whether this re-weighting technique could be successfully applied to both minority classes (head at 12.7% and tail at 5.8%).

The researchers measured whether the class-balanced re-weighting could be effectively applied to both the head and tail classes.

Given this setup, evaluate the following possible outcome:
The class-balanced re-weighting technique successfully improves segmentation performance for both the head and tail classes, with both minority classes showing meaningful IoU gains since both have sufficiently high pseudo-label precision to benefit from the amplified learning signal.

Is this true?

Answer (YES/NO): NO